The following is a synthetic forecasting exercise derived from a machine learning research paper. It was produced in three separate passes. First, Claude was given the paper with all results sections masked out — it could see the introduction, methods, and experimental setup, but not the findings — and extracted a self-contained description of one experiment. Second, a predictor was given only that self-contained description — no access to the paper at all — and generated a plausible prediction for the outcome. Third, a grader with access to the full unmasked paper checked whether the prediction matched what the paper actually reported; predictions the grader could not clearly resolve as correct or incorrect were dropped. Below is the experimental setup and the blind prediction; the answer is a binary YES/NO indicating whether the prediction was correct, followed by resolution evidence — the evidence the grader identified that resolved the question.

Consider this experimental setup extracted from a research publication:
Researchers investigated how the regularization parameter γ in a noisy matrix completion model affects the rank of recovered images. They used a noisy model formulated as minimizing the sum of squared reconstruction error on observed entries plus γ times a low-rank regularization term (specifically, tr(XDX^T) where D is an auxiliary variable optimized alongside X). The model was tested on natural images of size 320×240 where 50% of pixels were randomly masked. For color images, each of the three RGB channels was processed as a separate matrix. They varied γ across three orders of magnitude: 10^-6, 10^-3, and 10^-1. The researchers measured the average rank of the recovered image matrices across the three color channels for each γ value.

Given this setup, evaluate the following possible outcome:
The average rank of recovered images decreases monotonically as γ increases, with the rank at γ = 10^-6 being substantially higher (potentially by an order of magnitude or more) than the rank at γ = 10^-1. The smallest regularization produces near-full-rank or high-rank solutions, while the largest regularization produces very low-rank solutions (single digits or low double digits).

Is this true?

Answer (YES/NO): YES